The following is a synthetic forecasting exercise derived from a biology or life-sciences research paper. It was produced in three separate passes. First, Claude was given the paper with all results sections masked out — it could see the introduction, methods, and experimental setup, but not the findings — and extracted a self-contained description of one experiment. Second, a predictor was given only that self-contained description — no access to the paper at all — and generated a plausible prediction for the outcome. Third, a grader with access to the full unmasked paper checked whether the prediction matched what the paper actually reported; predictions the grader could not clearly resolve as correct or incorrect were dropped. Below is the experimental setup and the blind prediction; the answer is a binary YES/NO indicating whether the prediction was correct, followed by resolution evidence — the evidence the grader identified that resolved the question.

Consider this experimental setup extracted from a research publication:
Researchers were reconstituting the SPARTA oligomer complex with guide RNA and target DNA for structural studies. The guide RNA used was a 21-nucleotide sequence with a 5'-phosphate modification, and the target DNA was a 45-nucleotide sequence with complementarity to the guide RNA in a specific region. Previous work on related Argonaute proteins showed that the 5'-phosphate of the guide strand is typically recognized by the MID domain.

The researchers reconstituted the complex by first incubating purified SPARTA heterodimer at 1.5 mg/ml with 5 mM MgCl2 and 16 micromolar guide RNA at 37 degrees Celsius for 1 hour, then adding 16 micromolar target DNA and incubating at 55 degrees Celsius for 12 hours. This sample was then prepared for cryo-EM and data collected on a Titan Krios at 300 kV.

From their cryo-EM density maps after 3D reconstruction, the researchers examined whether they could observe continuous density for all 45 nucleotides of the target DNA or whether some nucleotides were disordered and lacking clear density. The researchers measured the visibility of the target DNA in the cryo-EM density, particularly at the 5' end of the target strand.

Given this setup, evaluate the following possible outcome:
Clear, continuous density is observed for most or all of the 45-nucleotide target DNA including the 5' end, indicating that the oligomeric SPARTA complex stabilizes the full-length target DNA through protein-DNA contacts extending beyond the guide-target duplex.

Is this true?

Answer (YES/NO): NO